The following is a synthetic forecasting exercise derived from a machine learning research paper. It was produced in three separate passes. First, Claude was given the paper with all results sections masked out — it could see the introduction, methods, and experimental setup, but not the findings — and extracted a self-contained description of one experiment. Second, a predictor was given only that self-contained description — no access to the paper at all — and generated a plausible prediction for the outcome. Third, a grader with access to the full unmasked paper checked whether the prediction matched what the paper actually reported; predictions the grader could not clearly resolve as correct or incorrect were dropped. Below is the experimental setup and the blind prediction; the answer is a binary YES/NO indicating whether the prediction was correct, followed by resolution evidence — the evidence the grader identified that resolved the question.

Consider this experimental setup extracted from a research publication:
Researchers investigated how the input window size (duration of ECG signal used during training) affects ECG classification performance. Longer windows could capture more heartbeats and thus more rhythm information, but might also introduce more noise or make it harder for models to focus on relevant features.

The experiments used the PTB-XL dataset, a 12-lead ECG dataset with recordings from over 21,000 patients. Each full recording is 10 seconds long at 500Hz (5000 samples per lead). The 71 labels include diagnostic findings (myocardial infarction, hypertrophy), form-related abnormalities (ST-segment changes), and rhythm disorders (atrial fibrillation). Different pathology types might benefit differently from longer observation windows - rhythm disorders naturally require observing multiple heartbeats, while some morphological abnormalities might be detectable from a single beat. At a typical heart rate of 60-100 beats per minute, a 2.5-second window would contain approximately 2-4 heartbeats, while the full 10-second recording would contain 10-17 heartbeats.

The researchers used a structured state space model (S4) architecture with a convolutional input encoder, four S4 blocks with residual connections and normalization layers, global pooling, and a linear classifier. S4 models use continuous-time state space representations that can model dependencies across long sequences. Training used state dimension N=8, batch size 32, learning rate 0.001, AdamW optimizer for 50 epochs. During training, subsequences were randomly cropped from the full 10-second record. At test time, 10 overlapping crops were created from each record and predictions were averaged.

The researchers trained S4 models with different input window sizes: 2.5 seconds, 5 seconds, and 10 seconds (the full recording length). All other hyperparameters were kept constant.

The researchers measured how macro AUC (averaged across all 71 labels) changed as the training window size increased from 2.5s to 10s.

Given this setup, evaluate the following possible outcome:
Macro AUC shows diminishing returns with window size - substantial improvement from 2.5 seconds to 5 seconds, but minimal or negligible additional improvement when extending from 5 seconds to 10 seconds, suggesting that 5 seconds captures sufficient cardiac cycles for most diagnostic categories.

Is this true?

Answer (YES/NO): NO